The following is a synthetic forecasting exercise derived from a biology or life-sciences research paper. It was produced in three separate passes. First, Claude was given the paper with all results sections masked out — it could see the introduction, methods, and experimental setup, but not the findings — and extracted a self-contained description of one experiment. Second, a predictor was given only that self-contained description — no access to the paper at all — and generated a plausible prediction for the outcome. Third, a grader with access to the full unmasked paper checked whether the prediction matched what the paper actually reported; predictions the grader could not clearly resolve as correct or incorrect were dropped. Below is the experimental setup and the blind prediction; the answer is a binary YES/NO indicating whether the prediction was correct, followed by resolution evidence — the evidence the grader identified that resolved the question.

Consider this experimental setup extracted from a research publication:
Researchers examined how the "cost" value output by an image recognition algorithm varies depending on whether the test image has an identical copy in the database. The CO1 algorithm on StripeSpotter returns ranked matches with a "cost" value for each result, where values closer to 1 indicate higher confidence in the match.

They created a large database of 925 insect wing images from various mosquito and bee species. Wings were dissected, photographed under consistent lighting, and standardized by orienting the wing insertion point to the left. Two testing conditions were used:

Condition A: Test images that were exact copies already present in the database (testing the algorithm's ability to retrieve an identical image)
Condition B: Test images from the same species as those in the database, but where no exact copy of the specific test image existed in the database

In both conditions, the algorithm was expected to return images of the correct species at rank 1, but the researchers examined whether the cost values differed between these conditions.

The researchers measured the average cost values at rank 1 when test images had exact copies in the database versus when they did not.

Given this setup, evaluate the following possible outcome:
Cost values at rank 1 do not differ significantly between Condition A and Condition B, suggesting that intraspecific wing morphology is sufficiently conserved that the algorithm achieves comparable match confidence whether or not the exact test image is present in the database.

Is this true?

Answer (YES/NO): NO